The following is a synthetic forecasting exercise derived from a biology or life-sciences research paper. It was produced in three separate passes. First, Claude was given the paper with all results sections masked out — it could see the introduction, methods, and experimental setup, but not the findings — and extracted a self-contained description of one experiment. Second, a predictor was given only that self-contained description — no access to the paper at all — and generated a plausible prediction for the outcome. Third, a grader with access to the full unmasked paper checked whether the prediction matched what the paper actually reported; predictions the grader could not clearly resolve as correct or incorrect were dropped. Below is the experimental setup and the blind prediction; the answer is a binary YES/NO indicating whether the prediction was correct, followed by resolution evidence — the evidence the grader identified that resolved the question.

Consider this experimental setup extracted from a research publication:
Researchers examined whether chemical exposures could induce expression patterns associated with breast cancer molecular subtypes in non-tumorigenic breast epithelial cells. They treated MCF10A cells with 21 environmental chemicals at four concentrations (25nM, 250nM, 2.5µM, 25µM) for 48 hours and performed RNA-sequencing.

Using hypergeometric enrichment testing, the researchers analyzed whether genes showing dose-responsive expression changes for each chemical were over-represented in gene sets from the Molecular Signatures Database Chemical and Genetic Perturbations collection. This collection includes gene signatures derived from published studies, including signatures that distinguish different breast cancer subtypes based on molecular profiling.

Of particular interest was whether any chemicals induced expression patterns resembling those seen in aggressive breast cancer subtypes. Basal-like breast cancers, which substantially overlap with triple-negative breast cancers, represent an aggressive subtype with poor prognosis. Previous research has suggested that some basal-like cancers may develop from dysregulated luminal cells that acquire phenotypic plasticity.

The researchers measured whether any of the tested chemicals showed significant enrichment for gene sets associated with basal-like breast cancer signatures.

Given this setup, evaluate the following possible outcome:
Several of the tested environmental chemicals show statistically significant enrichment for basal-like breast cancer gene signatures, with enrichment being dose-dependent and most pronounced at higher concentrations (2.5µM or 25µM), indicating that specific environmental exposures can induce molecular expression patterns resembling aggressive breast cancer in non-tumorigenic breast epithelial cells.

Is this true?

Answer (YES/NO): NO